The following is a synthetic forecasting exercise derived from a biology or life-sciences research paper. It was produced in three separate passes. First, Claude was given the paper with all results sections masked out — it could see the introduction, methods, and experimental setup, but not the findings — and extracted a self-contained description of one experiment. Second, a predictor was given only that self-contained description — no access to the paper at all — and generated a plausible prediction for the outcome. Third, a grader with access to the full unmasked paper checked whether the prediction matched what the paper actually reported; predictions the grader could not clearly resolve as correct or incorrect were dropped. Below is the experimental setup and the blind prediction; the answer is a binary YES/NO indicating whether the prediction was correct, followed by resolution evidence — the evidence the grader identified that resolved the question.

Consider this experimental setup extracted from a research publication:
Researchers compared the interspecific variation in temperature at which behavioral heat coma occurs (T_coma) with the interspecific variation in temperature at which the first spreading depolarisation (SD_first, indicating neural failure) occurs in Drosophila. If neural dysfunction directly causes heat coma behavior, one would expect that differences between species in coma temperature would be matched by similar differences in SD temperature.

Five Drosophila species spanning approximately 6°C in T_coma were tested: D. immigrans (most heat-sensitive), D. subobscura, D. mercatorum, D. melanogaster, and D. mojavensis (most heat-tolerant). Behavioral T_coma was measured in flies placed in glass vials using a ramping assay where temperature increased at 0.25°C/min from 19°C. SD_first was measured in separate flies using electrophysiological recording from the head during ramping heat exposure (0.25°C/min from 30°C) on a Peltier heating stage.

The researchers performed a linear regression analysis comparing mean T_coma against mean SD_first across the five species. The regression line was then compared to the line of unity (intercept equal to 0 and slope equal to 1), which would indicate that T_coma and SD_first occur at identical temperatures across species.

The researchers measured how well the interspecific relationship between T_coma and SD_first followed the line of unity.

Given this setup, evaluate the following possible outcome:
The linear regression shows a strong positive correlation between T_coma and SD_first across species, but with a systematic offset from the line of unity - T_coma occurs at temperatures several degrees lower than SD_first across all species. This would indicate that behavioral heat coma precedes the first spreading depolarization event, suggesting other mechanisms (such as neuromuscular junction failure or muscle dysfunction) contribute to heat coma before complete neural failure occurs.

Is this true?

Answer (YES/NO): NO